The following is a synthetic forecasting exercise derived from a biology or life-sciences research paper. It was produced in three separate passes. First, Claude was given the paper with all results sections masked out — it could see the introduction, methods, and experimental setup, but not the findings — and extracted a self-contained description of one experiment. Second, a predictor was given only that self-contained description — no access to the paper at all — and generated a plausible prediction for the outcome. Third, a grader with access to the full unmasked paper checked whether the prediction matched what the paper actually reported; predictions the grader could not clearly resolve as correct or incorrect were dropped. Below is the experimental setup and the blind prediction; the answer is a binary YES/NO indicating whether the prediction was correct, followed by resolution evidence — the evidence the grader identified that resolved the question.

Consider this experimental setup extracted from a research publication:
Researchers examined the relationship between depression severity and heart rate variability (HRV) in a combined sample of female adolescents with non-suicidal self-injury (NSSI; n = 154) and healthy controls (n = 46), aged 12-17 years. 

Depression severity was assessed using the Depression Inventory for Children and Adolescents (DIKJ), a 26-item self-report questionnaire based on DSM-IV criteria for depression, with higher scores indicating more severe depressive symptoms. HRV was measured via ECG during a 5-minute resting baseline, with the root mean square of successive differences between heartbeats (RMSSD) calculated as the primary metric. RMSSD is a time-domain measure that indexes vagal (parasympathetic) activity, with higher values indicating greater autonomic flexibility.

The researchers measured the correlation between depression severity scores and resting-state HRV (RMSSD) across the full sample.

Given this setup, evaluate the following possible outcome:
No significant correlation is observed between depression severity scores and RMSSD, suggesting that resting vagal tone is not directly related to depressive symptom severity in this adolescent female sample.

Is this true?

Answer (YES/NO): NO